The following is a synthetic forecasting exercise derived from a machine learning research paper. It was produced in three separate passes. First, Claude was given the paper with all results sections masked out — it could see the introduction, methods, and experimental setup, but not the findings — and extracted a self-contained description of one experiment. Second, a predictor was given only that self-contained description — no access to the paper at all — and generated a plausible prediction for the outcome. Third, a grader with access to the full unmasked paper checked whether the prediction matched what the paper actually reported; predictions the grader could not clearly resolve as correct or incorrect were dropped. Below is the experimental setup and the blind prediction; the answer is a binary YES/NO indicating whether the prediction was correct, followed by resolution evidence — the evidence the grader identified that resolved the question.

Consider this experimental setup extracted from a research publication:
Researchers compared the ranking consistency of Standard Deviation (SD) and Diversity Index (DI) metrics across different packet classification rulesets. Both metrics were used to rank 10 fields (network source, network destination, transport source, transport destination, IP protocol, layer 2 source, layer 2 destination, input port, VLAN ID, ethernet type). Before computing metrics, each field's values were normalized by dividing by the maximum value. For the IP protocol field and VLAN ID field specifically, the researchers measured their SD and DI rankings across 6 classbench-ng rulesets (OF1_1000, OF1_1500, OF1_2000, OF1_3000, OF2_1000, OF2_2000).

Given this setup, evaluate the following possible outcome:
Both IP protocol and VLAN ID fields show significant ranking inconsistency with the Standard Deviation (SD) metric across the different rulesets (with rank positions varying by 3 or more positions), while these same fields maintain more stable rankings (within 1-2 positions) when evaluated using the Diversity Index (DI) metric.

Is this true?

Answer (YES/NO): NO